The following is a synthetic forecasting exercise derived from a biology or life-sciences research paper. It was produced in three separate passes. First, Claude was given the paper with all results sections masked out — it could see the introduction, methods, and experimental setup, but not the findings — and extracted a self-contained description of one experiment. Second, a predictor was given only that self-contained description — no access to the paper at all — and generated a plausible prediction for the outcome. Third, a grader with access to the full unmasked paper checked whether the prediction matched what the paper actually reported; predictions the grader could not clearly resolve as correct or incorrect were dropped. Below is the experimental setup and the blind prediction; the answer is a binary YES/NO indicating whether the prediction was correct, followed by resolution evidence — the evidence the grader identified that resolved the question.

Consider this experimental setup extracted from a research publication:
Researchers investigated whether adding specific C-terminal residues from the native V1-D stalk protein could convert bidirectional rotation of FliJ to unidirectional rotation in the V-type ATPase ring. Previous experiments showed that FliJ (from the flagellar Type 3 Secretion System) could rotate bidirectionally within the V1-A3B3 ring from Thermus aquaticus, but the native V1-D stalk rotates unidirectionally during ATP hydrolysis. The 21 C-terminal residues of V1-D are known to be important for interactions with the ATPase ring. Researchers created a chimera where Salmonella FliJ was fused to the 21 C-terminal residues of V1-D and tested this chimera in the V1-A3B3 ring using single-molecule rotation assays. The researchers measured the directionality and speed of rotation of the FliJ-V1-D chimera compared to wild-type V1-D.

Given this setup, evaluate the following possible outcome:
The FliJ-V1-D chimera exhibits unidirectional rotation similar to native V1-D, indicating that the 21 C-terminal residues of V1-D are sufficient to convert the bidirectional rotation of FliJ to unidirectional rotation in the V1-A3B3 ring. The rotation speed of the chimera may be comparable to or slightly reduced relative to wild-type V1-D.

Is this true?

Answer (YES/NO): YES